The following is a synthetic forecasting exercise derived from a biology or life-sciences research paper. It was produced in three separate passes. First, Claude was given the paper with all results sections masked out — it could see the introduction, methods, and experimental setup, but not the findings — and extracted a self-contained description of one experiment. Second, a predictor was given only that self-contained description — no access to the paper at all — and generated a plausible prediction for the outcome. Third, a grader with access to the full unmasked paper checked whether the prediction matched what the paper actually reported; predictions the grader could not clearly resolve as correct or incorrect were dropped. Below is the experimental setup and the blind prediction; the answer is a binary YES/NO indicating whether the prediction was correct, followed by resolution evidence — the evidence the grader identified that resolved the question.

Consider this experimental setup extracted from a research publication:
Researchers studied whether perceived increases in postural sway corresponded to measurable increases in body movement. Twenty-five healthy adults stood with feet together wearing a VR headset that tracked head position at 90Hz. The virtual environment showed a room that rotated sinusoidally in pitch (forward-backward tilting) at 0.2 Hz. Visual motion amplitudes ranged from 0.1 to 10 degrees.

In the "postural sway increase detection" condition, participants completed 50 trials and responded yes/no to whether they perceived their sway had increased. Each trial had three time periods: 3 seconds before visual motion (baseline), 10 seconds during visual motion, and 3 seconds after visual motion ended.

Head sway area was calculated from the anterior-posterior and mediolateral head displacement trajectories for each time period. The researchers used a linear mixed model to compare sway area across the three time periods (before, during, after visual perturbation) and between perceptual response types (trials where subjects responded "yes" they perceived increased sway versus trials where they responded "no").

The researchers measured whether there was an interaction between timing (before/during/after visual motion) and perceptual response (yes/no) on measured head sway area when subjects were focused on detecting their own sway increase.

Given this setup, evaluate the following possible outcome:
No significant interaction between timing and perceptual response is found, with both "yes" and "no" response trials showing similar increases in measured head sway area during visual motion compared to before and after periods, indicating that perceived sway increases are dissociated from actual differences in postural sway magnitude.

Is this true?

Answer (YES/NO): NO